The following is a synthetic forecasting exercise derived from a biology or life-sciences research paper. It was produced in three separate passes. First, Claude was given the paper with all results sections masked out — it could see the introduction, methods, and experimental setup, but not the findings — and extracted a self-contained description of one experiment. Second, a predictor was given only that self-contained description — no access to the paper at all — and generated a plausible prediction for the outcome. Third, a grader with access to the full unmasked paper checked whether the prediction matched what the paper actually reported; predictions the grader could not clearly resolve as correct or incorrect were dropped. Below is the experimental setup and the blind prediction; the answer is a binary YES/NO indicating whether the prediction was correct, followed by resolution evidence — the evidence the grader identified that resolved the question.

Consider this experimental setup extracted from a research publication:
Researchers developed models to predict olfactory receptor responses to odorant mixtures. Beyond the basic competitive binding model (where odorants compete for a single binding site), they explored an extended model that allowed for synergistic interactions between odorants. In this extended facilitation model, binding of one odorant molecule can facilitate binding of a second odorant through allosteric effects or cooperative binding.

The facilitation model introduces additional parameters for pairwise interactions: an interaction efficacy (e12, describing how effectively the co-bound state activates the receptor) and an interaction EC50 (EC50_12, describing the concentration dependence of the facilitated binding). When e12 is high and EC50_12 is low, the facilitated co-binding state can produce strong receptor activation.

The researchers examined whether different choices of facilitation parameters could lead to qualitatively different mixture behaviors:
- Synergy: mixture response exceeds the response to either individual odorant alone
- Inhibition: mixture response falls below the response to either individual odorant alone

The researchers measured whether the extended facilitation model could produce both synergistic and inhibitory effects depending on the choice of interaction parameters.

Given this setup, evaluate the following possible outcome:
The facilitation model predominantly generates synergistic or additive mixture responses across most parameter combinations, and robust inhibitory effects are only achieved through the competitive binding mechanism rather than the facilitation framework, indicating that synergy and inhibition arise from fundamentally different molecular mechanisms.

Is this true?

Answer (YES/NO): NO